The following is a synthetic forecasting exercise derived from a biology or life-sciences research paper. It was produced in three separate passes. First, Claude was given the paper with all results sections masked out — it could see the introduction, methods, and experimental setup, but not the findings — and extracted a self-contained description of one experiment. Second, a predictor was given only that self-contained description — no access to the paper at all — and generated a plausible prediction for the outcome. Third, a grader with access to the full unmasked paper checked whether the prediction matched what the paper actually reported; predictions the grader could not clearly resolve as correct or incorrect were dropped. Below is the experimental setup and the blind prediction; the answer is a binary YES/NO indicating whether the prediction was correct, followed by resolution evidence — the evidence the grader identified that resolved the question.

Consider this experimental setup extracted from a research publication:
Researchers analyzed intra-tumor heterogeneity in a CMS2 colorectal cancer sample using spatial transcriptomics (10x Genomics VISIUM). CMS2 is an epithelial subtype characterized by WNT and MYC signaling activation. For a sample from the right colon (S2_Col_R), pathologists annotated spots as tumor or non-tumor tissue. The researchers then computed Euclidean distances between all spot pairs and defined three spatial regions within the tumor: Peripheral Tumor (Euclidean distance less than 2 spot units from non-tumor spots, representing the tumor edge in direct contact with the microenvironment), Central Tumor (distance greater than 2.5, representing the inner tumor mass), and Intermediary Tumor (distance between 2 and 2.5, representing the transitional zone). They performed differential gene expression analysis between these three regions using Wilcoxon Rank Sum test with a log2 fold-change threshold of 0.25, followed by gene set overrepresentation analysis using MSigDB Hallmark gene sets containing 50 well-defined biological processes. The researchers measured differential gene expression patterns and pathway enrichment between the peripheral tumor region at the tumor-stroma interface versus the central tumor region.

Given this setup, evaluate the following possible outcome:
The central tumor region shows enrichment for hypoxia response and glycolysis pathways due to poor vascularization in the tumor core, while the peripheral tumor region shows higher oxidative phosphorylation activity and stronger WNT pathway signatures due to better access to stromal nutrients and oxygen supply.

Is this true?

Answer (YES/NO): NO